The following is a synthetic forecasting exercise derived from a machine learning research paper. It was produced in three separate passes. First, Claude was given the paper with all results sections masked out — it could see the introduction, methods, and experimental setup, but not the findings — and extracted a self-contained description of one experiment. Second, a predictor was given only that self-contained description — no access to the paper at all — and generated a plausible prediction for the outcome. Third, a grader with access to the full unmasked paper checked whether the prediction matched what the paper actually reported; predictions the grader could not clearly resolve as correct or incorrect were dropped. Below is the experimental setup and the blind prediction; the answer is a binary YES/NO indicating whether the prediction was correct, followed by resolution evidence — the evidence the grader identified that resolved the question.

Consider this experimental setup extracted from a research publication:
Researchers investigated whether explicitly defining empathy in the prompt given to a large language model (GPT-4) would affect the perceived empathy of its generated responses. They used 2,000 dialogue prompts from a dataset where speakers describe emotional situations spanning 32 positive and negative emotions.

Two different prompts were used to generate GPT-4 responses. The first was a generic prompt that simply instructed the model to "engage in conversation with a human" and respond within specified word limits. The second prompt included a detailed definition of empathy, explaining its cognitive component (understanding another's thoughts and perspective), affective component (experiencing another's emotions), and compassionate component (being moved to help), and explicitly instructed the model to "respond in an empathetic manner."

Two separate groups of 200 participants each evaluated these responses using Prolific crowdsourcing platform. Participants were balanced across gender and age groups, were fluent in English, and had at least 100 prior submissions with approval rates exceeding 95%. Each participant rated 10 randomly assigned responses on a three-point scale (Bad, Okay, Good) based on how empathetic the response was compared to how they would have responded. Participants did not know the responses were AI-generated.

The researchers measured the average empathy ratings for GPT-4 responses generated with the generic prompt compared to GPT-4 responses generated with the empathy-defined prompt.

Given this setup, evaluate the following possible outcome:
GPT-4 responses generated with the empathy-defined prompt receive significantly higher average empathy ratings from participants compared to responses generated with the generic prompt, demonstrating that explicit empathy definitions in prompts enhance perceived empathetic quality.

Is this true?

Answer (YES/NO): NO